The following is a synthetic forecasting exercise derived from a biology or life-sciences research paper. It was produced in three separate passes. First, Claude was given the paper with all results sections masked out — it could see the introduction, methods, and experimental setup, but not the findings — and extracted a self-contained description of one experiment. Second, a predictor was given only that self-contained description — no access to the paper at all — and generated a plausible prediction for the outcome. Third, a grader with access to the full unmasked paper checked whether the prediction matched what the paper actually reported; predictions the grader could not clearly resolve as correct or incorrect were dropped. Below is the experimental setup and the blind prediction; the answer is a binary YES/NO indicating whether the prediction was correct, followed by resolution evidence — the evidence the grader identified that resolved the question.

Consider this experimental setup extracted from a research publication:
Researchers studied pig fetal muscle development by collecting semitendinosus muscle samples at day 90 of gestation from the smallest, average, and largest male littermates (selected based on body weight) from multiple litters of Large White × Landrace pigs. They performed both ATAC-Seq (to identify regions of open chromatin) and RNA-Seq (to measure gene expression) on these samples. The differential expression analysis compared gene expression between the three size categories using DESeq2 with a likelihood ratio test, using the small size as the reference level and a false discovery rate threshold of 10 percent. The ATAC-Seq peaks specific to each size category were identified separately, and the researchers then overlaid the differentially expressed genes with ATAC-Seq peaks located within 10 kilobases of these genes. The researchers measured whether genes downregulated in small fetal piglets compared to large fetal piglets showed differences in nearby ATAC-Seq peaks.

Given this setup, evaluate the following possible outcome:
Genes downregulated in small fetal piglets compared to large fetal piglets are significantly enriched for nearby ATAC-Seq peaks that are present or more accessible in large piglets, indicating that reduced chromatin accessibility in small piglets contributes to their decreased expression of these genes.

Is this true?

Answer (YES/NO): NO